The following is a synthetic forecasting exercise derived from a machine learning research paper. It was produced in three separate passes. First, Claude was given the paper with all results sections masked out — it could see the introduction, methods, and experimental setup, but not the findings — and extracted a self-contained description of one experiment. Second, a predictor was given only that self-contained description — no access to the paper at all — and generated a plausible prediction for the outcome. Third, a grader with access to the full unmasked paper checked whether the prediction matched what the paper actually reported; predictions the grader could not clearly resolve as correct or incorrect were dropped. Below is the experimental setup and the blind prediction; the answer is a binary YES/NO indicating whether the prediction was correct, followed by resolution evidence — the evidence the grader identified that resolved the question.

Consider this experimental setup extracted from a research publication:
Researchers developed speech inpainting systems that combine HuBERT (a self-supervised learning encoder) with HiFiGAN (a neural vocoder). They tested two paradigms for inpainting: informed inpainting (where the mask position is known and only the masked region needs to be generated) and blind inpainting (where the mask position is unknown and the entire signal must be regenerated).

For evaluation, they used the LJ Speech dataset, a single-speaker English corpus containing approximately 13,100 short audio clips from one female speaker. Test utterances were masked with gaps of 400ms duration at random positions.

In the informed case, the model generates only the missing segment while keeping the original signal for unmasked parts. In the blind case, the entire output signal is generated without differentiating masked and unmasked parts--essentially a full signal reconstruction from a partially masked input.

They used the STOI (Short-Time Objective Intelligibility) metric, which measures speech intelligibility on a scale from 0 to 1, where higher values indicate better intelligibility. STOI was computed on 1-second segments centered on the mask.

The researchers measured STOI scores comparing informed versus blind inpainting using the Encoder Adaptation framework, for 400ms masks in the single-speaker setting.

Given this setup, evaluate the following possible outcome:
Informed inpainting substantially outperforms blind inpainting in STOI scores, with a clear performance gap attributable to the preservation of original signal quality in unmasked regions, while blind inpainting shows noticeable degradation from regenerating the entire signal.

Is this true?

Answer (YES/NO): NO